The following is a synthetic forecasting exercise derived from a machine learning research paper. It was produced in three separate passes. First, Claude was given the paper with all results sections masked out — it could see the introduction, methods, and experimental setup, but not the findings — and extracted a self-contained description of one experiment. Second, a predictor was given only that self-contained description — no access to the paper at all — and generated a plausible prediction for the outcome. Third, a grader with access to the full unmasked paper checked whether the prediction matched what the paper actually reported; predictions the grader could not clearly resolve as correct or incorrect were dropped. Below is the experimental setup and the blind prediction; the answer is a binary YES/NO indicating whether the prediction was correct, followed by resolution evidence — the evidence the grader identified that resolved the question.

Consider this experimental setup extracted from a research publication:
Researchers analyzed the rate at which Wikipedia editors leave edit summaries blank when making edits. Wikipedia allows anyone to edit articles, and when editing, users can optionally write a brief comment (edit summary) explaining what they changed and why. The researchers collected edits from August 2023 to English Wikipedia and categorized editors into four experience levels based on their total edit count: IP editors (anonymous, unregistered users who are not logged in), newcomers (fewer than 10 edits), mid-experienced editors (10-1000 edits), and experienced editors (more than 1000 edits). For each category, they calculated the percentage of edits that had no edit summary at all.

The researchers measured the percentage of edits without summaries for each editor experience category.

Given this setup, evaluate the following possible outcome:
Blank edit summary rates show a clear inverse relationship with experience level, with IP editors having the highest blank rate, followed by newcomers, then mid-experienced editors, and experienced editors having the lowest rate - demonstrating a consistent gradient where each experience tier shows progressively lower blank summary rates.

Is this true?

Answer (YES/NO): NO